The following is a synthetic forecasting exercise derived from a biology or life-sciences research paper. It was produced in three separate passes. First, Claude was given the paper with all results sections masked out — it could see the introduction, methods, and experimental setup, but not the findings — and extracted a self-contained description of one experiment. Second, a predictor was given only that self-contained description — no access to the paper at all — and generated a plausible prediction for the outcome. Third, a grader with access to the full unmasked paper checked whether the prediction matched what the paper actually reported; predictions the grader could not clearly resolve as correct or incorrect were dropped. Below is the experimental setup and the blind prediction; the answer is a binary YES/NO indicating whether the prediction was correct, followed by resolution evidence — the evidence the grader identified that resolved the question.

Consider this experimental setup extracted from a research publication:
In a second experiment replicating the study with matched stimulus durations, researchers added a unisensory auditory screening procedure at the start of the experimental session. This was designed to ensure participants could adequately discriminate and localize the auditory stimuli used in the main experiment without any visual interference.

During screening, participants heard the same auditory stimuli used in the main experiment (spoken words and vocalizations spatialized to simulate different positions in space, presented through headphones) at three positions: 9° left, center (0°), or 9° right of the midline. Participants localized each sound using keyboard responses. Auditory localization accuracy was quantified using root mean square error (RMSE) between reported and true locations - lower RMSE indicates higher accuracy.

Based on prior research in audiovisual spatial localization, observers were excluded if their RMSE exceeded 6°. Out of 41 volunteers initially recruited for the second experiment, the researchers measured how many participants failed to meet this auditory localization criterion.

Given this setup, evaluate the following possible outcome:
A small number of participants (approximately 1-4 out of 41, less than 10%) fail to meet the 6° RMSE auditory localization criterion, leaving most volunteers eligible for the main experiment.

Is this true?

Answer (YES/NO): NO